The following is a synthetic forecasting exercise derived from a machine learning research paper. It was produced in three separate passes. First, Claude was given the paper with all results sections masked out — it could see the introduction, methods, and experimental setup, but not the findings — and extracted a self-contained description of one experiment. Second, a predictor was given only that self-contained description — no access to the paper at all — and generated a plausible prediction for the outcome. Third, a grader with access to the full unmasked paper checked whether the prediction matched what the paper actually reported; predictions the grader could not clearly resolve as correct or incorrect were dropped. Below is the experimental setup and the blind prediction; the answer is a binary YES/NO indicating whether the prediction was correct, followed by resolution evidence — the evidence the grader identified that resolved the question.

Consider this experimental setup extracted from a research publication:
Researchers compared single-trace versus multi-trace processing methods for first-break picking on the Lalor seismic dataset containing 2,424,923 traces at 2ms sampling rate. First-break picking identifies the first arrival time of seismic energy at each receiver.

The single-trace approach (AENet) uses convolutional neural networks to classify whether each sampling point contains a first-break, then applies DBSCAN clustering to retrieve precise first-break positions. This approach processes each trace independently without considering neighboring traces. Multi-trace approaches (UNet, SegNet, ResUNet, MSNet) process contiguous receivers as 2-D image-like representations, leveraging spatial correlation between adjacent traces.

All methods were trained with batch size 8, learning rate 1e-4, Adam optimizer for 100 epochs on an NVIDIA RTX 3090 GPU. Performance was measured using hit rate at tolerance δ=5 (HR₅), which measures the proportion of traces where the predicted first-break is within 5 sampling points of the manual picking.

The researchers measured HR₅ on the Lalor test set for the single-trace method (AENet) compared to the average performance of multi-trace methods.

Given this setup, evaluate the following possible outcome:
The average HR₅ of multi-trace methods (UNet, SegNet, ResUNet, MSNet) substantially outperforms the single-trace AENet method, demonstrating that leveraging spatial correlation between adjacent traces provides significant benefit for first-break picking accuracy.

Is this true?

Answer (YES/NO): YES